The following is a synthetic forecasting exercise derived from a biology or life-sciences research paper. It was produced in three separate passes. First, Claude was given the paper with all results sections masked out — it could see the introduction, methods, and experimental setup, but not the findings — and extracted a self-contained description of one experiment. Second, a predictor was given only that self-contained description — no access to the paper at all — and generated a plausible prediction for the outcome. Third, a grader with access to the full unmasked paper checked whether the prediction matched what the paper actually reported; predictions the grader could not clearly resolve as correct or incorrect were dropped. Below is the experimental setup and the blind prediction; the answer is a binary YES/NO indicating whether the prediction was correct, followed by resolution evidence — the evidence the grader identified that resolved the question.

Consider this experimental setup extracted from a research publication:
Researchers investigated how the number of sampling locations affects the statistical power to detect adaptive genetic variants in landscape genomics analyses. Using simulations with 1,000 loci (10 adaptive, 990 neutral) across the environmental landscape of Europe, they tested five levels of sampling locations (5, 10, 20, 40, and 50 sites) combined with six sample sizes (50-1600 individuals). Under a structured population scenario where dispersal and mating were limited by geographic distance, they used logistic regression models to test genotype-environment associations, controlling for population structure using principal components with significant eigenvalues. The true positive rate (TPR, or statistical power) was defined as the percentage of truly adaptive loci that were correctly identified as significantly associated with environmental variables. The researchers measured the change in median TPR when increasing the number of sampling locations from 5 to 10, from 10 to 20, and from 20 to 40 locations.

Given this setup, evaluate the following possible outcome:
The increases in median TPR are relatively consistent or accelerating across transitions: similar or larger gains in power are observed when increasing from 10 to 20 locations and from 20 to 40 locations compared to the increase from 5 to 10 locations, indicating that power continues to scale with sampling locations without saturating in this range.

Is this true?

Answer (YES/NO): NO